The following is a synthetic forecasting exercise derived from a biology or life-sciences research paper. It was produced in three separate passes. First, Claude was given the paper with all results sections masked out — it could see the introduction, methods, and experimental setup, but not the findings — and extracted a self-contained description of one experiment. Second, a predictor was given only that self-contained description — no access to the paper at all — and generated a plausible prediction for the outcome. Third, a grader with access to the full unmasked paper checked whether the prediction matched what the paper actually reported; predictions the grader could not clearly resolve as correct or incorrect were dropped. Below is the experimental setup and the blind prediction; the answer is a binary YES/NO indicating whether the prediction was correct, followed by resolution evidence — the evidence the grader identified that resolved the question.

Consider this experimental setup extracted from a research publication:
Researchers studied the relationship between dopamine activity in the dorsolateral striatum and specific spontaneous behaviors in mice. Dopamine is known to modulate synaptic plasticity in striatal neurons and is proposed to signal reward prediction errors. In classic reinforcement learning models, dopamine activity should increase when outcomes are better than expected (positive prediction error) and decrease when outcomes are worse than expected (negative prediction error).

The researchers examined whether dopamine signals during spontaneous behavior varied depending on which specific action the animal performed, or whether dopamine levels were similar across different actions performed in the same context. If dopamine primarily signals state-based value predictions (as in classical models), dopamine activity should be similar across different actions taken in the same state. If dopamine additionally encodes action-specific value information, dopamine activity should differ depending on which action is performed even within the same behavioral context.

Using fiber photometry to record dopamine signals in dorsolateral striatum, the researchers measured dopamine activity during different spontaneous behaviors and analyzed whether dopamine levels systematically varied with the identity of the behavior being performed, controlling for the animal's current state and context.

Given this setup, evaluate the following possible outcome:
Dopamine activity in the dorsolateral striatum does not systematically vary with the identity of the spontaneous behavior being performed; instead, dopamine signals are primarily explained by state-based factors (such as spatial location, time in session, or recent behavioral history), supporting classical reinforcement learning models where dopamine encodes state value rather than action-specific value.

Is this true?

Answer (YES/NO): NO